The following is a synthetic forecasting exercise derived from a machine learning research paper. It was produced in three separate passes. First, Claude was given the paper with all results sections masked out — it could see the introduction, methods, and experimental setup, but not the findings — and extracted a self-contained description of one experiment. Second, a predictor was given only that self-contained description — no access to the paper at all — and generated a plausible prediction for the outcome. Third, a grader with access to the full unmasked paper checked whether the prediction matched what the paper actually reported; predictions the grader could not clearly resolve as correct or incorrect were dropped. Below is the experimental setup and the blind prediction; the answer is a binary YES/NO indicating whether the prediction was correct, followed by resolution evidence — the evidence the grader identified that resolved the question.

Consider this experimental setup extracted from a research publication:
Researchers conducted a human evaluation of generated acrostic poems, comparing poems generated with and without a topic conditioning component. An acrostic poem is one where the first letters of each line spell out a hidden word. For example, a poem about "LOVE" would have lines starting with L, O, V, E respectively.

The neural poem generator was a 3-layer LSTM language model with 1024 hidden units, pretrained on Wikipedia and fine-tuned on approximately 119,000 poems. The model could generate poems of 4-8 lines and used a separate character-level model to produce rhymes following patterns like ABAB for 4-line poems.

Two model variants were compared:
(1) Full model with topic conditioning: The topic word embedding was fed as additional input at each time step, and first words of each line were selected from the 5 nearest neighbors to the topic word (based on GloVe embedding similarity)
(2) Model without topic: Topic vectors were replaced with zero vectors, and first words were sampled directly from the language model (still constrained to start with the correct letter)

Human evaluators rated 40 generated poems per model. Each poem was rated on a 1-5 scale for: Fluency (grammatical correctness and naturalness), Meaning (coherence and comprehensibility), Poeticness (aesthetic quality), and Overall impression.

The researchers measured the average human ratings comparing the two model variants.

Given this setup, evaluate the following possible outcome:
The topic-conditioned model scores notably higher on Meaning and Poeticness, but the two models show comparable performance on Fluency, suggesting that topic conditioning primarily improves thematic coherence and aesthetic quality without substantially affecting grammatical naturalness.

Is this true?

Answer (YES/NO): NO